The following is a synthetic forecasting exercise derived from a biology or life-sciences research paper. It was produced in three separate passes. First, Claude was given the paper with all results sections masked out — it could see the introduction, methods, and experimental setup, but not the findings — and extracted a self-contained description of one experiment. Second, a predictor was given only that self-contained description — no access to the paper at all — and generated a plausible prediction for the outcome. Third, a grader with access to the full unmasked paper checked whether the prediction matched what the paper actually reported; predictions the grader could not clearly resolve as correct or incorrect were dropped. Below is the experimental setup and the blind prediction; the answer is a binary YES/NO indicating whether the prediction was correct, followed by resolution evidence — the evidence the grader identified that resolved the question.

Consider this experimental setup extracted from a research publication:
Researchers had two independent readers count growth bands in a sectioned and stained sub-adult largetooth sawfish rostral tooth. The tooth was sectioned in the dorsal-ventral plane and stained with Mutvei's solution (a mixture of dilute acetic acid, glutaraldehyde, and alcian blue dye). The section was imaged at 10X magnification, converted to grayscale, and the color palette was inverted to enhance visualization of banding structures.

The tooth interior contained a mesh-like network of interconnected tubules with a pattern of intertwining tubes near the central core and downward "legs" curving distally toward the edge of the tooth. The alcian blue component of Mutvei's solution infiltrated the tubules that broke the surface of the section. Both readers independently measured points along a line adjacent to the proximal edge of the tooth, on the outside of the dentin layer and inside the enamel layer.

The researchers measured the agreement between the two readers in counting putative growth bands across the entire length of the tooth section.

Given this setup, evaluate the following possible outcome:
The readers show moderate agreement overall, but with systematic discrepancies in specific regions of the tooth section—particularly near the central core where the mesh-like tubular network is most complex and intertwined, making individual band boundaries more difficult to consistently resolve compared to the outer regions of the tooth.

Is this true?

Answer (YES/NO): NO